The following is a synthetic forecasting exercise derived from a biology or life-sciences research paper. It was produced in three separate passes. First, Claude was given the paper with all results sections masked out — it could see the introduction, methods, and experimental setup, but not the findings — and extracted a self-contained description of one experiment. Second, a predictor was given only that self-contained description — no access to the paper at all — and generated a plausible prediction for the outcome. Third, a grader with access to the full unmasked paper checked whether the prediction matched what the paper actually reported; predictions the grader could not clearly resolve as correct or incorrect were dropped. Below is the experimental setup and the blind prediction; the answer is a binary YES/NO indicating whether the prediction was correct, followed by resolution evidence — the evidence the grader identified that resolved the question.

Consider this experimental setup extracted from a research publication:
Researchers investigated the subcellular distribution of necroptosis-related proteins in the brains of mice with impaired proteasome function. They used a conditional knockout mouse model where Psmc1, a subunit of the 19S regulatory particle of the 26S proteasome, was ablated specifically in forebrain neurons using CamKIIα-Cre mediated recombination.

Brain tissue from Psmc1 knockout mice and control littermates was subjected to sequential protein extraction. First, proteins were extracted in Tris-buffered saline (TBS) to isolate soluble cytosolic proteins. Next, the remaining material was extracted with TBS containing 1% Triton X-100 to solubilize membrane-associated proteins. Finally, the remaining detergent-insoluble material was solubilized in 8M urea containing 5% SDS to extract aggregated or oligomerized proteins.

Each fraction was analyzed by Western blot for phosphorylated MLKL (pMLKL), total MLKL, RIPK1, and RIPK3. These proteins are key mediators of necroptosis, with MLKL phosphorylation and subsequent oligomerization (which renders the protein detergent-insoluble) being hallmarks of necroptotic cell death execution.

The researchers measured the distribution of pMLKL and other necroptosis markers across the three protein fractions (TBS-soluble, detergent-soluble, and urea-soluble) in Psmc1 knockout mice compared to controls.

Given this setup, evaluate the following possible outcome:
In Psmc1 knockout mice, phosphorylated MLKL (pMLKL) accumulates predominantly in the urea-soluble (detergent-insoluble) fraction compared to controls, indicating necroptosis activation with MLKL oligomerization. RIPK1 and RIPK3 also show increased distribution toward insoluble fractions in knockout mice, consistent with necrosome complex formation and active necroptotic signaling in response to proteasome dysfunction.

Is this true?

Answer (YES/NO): YES